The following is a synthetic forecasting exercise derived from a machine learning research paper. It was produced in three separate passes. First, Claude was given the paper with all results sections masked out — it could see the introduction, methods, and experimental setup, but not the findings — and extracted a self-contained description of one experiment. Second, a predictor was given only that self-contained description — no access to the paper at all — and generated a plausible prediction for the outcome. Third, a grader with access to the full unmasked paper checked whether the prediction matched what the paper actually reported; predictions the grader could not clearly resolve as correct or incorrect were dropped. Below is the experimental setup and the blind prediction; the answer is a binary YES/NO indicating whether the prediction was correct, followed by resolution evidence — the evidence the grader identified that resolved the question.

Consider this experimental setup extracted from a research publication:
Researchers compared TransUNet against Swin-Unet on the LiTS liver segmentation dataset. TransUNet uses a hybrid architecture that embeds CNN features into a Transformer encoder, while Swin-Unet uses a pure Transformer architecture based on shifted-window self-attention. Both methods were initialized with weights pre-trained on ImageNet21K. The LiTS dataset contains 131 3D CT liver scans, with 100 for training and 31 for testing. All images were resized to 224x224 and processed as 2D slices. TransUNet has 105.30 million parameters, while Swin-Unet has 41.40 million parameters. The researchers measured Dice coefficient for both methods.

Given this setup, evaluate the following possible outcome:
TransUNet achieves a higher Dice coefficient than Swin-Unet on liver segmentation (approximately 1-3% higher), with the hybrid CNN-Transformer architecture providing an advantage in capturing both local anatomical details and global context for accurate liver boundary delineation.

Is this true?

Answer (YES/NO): NO